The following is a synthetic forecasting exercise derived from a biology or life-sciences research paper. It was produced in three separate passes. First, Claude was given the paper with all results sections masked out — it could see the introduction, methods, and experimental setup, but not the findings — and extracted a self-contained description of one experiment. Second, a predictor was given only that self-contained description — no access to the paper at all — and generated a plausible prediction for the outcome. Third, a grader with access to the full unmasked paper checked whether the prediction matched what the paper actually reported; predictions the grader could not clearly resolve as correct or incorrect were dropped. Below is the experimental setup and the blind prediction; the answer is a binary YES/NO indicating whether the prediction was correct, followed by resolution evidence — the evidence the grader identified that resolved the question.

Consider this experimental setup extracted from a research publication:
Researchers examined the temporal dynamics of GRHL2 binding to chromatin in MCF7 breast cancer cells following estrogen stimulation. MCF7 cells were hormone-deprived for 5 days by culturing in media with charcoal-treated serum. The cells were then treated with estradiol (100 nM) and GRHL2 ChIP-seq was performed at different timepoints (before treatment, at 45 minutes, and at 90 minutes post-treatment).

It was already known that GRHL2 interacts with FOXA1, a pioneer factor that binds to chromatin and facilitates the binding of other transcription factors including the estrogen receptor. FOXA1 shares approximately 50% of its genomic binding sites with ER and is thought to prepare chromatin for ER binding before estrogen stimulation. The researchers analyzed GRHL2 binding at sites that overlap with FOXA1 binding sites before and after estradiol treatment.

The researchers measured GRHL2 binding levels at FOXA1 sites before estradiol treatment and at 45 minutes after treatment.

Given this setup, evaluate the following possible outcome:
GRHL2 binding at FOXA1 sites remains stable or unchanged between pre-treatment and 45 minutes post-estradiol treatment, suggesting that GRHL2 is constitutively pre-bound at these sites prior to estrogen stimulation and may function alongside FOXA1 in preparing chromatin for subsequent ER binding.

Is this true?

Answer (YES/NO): YES